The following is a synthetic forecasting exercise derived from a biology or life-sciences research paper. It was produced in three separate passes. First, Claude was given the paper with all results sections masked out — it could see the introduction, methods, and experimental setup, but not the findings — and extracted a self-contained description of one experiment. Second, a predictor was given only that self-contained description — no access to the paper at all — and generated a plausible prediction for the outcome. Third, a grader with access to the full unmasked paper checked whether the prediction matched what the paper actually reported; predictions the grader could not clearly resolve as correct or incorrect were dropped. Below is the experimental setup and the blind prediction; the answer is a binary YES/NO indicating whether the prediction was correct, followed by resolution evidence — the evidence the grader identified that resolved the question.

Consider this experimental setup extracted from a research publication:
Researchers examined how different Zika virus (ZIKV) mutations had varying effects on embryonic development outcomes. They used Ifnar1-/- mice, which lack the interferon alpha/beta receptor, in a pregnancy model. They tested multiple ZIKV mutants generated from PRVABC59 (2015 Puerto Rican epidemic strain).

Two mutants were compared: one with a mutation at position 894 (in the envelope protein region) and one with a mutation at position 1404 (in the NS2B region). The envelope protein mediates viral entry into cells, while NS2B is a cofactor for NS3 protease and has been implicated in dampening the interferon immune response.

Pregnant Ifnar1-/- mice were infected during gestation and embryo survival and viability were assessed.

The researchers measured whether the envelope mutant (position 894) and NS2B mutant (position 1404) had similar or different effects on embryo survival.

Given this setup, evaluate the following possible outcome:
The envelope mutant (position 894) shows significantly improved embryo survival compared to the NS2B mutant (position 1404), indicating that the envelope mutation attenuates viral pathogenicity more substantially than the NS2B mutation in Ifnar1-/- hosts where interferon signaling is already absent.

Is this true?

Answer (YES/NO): NO